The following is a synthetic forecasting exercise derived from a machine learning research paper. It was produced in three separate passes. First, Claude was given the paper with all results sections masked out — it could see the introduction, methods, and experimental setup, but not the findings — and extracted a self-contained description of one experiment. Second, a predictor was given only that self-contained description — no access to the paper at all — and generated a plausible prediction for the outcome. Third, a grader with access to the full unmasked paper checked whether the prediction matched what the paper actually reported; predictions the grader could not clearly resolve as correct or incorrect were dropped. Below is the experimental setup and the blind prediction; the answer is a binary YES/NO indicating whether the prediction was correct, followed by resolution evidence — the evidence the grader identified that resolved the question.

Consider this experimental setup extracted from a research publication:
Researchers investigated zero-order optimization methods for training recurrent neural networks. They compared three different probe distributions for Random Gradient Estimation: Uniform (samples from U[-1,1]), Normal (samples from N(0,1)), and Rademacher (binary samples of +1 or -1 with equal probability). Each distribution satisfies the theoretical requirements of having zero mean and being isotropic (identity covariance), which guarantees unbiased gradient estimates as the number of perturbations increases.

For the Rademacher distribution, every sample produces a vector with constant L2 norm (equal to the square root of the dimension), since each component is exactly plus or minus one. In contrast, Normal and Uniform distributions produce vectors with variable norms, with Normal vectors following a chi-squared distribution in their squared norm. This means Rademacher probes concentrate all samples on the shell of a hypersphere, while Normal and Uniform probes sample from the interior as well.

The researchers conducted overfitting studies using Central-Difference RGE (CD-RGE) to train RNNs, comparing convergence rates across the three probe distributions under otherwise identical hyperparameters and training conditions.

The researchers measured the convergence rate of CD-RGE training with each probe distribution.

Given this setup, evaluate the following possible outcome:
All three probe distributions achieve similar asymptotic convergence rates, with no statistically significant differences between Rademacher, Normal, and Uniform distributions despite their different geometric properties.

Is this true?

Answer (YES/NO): NO